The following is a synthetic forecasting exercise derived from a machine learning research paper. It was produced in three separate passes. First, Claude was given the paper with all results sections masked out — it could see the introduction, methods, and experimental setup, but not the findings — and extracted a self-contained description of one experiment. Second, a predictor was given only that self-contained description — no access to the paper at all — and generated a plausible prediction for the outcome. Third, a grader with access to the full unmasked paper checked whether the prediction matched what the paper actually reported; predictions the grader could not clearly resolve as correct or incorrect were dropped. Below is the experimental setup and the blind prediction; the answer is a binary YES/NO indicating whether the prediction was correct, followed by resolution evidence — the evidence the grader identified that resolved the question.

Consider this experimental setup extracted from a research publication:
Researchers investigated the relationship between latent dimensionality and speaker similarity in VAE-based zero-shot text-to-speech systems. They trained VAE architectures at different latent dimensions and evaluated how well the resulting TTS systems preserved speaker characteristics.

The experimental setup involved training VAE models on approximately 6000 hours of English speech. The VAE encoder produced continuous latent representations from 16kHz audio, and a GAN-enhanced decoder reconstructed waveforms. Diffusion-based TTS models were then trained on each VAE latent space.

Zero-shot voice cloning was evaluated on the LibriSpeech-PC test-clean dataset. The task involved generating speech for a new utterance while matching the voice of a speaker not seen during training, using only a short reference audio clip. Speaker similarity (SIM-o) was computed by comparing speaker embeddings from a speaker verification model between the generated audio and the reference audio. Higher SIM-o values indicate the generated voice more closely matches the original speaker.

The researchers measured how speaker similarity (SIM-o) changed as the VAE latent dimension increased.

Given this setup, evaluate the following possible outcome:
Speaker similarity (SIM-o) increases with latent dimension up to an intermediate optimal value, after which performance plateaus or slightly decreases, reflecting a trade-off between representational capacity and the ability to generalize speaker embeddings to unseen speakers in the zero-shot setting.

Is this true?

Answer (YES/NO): NO